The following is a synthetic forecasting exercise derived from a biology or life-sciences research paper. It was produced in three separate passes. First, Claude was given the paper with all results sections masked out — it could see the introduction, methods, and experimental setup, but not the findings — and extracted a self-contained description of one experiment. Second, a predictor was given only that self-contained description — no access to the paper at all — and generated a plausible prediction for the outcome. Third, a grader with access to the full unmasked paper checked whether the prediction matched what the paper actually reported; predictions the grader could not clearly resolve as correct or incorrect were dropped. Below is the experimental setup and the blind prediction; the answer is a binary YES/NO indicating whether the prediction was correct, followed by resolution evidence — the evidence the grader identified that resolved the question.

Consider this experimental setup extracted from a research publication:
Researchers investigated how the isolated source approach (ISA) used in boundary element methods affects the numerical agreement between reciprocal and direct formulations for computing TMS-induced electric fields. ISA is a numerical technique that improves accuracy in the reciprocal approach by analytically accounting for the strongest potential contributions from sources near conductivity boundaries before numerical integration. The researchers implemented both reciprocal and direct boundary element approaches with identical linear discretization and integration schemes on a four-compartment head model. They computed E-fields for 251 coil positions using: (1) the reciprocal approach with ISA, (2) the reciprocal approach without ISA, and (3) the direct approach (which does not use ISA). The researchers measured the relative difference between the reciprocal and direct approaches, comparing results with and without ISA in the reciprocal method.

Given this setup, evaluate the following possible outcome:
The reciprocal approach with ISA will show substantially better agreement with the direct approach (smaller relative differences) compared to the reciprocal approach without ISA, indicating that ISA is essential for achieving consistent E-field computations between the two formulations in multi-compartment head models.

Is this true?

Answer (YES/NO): NO